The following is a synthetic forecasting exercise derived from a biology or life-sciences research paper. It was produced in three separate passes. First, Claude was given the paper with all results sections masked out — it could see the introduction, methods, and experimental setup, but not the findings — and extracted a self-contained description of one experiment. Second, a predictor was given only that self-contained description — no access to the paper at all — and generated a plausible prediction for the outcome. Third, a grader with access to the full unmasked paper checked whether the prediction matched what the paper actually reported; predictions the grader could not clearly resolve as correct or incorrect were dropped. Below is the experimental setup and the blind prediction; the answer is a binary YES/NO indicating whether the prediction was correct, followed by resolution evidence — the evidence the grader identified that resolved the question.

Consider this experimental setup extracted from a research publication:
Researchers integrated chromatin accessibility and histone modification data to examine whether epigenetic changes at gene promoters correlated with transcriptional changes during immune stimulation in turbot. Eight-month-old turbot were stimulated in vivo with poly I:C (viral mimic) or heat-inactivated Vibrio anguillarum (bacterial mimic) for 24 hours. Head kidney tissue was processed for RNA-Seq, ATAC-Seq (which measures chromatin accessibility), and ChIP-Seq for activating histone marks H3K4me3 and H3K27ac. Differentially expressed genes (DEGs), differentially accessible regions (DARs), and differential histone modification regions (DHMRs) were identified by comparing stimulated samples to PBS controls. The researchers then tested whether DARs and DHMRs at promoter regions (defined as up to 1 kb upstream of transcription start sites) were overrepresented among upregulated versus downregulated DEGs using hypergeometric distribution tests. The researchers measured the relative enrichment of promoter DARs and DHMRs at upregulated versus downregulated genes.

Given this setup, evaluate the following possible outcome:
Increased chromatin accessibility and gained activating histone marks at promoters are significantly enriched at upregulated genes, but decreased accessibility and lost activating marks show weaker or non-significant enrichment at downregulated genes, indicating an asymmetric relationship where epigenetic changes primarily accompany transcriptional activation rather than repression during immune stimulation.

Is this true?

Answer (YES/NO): YES